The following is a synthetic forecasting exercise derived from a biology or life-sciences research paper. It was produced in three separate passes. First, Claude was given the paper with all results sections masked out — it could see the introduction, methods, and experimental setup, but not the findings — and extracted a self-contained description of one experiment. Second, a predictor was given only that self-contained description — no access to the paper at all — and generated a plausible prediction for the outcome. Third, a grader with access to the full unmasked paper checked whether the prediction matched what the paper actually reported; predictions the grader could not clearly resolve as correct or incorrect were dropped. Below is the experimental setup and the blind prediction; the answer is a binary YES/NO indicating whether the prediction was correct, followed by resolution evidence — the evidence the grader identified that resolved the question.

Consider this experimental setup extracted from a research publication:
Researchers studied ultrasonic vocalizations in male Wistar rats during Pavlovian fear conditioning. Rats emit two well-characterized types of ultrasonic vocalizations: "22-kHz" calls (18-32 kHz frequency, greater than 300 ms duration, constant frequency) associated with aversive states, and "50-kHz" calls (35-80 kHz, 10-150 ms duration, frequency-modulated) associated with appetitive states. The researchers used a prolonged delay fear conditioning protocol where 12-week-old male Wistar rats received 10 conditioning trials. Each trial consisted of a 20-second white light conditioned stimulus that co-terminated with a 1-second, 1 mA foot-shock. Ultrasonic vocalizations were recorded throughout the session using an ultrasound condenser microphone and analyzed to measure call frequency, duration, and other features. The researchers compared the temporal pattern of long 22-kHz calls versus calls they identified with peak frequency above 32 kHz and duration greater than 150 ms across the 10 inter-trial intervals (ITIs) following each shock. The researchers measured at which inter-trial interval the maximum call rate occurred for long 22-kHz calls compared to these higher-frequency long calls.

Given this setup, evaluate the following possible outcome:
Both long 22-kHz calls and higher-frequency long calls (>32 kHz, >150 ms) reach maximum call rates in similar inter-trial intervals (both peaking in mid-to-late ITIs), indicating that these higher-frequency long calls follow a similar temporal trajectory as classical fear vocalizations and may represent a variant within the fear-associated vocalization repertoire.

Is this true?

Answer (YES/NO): NO